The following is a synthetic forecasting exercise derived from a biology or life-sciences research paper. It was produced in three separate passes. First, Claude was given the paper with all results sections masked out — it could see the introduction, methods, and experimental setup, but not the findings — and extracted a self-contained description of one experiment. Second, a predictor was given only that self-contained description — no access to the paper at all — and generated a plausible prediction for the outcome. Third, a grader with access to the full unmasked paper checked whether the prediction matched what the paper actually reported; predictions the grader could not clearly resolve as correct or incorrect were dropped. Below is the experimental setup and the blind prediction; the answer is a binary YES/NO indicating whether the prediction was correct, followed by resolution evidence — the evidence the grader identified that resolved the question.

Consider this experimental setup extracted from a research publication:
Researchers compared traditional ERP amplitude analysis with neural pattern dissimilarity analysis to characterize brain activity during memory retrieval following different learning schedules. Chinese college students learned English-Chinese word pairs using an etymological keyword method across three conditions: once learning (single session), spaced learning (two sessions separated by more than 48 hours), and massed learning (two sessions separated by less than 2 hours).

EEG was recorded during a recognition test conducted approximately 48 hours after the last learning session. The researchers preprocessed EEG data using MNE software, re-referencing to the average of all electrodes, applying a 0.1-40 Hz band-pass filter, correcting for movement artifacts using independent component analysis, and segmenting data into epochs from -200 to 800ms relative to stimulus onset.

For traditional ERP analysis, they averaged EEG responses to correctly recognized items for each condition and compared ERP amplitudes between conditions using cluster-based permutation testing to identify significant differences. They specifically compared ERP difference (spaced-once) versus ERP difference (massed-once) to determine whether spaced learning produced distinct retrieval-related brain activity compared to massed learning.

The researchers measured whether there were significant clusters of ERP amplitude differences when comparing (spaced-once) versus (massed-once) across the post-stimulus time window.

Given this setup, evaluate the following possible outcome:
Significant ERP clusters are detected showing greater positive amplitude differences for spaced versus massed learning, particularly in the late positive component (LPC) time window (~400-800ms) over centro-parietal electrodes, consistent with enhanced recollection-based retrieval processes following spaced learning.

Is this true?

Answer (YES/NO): NO